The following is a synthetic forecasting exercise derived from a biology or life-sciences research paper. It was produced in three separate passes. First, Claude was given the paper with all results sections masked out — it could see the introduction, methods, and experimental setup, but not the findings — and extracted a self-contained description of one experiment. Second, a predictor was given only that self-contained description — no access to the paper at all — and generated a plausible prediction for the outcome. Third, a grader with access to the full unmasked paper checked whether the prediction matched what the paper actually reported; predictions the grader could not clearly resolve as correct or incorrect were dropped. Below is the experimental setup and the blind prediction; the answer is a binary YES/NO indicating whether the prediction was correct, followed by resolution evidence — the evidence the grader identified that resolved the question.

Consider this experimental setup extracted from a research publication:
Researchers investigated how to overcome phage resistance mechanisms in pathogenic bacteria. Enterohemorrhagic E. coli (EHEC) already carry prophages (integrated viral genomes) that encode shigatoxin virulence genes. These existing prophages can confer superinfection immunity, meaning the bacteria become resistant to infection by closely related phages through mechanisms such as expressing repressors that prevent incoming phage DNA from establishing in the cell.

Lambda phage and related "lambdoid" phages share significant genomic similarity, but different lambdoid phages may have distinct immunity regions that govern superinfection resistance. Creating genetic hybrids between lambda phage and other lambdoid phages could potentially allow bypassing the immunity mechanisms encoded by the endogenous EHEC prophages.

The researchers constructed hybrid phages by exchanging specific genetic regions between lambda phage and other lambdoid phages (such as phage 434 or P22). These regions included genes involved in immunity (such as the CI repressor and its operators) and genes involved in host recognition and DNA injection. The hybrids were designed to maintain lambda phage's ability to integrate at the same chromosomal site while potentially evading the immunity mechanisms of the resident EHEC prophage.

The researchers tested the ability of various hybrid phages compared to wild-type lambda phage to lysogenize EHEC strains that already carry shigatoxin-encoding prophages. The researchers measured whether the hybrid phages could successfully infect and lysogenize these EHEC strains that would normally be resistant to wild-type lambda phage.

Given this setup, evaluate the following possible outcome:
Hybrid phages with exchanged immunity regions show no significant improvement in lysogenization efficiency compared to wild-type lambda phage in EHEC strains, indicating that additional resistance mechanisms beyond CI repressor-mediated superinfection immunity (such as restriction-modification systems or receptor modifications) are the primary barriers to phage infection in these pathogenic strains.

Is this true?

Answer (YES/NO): NO